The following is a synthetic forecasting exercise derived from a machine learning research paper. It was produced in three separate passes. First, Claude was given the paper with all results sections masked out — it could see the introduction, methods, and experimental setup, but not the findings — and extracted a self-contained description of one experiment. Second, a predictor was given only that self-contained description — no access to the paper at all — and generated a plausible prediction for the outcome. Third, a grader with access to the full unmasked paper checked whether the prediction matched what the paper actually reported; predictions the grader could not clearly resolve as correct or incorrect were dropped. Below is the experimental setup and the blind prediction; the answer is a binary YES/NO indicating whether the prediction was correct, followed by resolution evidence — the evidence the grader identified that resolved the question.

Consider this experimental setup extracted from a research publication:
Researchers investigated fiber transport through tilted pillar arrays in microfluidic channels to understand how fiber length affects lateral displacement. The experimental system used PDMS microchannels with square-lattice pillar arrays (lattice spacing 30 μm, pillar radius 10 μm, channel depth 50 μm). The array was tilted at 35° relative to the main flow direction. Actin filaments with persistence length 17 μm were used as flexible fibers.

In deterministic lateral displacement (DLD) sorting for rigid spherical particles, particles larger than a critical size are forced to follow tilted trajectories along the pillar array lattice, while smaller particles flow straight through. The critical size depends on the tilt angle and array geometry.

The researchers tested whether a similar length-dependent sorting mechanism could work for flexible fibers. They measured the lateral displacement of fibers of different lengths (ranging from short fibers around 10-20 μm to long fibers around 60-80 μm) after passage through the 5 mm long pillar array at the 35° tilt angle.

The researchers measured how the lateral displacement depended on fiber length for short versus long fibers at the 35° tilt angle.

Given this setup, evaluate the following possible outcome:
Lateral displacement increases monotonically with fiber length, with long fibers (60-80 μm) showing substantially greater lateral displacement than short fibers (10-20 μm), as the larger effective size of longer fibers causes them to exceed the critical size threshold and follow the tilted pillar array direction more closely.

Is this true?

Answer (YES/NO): NO